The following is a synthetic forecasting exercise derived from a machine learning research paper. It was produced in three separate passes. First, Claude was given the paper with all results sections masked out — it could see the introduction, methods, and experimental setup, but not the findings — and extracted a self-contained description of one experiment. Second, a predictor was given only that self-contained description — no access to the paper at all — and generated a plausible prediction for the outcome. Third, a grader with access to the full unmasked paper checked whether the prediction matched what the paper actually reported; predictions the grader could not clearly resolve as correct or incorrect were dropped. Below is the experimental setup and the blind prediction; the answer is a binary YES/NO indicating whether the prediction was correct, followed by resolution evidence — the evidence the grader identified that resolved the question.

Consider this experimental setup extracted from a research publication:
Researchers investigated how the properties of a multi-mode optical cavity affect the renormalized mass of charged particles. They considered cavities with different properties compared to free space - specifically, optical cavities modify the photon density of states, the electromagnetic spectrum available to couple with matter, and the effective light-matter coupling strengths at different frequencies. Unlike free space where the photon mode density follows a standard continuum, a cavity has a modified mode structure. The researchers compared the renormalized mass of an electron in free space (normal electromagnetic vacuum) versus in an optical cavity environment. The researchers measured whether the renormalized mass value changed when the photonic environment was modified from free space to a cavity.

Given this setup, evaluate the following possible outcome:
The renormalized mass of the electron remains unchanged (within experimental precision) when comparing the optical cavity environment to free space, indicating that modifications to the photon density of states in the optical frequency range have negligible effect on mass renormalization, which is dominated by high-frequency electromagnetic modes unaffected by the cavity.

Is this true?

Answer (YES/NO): NO